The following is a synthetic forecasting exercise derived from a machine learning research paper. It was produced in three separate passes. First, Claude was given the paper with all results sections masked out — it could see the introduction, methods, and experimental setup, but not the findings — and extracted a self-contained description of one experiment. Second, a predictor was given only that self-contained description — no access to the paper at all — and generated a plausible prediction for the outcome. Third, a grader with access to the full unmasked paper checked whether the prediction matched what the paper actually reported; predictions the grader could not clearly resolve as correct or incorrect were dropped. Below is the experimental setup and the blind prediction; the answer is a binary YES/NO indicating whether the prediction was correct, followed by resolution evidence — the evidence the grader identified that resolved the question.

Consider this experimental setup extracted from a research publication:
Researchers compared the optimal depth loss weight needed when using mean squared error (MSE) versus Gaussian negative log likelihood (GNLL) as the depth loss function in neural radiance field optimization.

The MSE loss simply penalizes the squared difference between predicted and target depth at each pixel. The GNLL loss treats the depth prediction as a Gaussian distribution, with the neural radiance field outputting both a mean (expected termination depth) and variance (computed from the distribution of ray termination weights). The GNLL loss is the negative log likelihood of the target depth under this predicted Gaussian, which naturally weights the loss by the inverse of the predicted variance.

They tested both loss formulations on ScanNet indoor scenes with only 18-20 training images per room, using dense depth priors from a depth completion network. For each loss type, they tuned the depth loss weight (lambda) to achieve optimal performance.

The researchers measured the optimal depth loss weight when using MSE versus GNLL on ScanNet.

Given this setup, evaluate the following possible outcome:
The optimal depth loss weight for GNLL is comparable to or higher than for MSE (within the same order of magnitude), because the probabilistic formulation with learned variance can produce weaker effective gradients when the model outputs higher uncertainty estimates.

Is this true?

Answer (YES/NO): NO